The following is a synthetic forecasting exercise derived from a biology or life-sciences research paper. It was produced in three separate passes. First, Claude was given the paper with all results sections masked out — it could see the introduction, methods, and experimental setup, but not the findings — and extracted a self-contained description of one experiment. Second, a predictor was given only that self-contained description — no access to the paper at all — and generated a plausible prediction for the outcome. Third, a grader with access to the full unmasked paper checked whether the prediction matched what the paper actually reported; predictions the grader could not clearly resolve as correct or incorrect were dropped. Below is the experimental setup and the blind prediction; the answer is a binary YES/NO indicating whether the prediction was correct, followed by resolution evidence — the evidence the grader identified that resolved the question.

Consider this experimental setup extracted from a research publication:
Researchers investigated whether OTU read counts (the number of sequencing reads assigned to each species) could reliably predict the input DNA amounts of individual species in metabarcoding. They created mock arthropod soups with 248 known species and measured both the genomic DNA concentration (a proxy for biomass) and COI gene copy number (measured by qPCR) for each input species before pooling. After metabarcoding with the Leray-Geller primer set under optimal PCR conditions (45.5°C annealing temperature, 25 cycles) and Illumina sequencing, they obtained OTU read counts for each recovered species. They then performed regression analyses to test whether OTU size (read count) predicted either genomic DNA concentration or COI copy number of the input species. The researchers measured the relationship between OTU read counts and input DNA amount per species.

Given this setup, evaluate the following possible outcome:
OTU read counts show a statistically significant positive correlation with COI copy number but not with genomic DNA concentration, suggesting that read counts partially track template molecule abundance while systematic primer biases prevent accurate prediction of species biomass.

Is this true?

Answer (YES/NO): YES